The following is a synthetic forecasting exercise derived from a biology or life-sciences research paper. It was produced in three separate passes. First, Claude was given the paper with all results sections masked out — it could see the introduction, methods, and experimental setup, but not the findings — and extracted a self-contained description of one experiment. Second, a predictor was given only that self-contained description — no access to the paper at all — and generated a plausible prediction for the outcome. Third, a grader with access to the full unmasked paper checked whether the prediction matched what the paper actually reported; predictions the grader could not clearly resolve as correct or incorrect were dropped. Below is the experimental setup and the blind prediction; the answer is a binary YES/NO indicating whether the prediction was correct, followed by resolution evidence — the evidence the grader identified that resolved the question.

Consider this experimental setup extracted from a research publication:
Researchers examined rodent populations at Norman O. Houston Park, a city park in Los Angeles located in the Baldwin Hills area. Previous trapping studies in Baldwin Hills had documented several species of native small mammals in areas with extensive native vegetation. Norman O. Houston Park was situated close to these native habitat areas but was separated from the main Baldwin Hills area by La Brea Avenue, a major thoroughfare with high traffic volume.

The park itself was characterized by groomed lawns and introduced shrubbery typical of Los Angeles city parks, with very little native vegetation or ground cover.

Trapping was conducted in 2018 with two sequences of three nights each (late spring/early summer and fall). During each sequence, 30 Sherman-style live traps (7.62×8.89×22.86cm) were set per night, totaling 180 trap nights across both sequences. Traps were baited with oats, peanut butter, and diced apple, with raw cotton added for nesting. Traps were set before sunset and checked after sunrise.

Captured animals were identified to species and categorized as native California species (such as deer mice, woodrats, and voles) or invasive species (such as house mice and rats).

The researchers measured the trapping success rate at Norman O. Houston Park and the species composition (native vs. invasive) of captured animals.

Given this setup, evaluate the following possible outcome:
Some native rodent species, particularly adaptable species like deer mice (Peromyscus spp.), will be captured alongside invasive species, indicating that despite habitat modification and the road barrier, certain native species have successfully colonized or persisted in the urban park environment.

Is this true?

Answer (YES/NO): NO